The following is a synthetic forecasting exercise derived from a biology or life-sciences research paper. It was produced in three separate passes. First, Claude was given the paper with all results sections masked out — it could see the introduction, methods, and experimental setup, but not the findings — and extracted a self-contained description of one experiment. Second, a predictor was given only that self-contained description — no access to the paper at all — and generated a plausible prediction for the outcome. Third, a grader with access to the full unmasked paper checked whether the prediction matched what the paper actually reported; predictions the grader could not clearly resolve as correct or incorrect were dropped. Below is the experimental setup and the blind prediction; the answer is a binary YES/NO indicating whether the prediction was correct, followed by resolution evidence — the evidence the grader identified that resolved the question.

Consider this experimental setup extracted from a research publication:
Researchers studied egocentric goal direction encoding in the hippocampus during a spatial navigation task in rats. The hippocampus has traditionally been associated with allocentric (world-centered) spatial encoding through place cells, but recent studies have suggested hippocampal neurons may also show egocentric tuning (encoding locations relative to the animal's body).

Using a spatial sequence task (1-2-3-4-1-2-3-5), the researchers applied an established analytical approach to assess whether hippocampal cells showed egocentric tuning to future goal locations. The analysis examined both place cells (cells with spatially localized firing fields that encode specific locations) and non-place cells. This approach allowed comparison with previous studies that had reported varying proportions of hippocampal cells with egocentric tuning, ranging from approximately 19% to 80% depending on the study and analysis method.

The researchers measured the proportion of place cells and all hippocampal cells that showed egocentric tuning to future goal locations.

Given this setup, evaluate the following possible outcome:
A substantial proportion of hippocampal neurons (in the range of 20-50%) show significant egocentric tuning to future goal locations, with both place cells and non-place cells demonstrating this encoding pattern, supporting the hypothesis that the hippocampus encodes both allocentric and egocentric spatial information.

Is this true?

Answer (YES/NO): NO